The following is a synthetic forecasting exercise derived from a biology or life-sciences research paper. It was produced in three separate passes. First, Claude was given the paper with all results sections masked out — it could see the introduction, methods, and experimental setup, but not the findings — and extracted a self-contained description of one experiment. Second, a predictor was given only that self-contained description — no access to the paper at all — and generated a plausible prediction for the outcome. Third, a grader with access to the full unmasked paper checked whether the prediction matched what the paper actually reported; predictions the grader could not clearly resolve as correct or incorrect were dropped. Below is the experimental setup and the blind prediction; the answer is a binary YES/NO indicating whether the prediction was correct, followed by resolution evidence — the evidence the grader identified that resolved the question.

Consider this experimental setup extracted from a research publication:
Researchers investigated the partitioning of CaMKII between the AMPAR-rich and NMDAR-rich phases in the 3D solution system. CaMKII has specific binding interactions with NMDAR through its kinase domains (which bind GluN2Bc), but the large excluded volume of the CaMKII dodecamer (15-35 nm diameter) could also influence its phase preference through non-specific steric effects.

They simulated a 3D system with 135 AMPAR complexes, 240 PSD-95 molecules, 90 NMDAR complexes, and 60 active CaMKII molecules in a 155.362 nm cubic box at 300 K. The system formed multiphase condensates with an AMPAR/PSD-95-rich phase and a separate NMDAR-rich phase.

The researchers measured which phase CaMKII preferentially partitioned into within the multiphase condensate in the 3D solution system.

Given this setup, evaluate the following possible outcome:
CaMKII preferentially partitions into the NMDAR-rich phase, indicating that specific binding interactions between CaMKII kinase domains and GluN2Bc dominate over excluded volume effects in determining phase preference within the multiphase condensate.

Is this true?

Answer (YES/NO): NO